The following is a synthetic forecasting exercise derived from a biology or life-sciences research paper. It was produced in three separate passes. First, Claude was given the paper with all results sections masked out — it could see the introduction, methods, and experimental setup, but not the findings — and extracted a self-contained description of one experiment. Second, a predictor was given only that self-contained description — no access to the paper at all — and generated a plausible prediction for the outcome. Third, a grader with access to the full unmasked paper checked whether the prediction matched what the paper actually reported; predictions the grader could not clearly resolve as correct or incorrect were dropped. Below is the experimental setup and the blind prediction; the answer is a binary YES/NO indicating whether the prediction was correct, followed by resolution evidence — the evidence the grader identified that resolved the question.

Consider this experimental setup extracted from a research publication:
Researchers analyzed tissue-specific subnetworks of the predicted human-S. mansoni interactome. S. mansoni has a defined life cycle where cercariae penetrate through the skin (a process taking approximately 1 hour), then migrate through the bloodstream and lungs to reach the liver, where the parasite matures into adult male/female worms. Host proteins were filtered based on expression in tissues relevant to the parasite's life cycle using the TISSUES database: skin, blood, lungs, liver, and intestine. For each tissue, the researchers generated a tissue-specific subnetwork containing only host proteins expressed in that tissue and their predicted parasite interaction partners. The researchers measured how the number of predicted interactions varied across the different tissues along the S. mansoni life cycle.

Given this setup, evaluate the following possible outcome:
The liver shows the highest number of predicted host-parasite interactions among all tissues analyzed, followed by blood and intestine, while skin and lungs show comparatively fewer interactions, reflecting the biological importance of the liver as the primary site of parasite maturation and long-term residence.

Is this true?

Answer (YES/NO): NO